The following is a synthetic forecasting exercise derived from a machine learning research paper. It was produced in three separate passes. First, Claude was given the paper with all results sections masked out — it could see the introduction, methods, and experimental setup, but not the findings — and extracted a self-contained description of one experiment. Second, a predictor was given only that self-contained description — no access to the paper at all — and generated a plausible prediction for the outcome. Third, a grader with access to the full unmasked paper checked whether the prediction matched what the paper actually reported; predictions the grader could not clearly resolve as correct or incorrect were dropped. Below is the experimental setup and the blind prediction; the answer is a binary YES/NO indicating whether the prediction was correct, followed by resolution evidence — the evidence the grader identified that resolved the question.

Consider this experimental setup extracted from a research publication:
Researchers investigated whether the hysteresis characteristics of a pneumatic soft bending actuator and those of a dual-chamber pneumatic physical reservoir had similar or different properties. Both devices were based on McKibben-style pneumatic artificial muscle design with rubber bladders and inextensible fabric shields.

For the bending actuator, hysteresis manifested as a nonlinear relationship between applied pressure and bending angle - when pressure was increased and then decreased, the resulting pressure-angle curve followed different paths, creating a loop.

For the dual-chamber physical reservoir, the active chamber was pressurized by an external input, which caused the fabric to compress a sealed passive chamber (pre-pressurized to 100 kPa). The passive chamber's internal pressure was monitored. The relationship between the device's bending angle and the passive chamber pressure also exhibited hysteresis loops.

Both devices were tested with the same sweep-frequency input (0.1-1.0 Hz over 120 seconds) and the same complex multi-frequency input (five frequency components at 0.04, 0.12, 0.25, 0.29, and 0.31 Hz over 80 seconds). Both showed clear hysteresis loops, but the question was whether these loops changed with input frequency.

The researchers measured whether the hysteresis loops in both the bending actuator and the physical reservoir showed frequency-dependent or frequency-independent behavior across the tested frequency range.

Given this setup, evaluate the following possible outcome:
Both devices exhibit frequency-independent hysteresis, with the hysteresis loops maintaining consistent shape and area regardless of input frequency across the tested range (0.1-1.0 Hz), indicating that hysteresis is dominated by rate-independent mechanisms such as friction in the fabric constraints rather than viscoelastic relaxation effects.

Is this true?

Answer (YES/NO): YES